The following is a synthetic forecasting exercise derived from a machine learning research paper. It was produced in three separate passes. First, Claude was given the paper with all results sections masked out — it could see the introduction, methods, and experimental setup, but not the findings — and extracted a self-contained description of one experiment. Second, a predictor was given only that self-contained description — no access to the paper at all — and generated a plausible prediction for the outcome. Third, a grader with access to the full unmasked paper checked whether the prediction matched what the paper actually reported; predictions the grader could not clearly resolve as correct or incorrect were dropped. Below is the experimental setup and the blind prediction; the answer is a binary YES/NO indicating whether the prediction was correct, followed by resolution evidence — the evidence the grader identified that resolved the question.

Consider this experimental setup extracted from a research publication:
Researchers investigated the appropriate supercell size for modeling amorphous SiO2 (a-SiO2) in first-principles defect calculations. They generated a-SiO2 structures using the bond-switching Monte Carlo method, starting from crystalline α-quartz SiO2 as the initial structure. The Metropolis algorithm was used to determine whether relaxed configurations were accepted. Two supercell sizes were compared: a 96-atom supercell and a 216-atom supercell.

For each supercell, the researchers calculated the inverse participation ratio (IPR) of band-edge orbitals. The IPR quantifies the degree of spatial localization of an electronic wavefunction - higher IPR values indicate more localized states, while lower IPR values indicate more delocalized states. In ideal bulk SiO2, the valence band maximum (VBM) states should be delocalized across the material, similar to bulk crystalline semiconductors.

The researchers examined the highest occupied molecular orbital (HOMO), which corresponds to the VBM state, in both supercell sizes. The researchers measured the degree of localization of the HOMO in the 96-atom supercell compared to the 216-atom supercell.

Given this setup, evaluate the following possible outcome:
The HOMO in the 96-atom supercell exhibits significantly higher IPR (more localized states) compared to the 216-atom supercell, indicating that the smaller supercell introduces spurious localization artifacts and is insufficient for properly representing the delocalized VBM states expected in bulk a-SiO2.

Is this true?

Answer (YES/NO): YES